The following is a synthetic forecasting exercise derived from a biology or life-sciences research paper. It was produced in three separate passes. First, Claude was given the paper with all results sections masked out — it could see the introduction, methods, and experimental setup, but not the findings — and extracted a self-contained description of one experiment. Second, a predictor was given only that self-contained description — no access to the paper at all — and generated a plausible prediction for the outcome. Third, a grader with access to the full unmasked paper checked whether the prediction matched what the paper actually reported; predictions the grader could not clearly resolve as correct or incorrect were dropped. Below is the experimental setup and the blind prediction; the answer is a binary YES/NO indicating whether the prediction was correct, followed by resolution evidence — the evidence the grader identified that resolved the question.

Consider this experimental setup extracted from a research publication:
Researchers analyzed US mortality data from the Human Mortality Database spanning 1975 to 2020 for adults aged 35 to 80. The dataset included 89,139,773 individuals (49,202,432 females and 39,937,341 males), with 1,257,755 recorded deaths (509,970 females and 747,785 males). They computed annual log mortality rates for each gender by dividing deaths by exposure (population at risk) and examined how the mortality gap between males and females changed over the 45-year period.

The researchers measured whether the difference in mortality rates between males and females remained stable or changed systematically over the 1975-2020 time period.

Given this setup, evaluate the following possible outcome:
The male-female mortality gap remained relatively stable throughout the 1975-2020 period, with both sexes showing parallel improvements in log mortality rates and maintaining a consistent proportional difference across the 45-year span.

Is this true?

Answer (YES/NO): NO